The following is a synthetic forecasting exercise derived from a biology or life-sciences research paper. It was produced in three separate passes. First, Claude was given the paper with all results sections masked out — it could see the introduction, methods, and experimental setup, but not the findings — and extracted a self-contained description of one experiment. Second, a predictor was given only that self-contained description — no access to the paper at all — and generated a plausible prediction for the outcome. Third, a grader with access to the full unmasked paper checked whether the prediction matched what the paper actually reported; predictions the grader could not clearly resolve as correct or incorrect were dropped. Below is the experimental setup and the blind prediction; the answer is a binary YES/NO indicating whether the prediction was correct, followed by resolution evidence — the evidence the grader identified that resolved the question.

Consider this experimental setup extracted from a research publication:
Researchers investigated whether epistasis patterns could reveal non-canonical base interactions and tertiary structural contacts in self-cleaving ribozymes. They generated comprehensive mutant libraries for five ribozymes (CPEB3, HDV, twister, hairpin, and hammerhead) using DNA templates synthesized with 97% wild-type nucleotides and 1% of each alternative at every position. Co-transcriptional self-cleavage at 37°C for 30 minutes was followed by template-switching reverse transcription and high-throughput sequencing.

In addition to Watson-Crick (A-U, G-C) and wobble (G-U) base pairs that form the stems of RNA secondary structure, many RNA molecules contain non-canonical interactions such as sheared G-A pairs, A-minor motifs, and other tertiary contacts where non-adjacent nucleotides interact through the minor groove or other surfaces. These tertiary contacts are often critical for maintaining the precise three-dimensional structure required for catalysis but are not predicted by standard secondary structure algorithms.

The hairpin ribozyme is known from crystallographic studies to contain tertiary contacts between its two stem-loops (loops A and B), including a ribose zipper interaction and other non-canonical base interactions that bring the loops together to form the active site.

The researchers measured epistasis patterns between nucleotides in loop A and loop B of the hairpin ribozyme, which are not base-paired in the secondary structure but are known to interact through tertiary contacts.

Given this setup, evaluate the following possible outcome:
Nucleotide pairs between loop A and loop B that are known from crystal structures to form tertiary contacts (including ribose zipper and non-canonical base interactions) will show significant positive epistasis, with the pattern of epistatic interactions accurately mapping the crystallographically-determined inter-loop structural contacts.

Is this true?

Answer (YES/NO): YES